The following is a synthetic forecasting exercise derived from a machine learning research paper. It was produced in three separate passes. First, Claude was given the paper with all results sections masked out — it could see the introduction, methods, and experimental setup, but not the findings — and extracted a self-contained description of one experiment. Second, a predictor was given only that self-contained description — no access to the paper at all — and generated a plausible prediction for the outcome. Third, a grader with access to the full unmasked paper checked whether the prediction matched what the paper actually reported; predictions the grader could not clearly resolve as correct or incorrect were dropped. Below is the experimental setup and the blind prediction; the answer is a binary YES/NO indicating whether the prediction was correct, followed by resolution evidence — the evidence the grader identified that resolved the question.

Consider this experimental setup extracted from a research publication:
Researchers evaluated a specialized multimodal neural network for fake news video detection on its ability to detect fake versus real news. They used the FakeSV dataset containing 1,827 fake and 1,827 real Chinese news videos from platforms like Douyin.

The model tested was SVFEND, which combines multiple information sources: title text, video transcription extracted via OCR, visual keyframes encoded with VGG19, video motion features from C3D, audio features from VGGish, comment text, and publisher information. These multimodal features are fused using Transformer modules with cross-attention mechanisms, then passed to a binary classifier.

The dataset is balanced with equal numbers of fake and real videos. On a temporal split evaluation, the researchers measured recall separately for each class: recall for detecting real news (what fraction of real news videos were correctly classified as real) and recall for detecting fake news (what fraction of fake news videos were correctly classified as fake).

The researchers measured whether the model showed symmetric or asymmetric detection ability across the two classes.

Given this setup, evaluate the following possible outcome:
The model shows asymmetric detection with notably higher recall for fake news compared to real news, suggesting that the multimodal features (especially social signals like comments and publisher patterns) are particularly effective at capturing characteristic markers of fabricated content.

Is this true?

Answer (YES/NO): YES